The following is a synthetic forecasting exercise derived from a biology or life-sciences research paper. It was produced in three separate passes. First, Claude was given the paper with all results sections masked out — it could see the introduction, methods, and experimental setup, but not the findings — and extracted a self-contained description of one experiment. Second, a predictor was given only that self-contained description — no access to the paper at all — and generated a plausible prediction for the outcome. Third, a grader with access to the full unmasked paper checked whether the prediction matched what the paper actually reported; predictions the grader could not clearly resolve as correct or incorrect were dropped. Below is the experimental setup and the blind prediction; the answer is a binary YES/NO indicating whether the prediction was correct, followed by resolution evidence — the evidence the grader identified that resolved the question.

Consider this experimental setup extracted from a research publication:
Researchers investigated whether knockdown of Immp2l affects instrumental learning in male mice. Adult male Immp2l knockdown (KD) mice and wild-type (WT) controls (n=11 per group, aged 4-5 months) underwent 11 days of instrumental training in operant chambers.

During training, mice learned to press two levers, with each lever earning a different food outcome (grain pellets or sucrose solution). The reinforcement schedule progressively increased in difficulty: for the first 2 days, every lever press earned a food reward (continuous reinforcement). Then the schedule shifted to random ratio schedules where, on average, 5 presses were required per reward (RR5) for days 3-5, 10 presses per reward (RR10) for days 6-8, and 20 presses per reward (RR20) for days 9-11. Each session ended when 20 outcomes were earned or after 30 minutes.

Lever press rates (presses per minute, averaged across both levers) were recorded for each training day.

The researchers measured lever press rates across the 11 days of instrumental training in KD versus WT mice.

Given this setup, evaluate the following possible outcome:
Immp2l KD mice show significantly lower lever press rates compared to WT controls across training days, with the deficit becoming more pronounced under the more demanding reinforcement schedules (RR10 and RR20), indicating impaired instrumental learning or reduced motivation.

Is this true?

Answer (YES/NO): NO